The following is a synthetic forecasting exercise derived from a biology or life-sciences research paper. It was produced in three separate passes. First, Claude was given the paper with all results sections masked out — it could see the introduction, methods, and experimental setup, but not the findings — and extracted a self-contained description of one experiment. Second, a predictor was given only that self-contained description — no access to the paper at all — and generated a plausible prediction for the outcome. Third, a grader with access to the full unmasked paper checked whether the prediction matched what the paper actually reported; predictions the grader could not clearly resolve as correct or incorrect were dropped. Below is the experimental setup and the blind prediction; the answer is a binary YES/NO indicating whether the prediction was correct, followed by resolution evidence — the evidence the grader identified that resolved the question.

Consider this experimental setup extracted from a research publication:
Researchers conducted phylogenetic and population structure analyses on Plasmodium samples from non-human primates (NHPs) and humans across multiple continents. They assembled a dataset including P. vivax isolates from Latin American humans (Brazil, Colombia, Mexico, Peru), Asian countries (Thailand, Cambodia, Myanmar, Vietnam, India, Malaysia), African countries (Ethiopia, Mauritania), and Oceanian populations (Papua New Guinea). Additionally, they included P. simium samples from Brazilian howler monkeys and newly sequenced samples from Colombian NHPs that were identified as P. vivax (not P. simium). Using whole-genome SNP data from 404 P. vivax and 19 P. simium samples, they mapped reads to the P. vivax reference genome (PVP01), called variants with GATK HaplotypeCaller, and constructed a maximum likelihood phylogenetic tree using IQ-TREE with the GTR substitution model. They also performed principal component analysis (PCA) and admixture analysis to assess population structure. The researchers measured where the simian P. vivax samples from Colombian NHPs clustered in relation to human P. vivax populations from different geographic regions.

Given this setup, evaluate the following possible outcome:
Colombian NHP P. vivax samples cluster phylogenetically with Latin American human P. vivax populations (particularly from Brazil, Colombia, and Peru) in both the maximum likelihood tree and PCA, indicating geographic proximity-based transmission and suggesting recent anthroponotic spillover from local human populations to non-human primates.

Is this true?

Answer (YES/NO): NO